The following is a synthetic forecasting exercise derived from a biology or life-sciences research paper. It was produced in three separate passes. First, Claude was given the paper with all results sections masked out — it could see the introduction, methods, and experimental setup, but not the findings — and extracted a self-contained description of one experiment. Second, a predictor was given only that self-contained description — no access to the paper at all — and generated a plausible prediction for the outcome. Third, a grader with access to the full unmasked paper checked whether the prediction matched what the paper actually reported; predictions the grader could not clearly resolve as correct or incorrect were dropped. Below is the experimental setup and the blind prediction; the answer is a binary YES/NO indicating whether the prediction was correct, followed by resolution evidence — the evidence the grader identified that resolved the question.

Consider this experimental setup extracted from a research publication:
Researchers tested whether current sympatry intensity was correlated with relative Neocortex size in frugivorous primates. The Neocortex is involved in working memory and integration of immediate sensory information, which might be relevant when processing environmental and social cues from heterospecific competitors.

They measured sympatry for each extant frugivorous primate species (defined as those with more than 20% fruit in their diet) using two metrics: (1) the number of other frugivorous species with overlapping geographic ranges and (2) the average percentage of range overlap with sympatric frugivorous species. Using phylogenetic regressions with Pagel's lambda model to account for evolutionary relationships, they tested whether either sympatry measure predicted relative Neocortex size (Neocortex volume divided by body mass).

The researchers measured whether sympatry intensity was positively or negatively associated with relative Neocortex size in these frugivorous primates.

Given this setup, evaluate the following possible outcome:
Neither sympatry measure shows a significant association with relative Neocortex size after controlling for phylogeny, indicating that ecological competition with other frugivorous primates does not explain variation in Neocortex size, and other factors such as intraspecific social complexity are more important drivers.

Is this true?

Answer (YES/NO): YES